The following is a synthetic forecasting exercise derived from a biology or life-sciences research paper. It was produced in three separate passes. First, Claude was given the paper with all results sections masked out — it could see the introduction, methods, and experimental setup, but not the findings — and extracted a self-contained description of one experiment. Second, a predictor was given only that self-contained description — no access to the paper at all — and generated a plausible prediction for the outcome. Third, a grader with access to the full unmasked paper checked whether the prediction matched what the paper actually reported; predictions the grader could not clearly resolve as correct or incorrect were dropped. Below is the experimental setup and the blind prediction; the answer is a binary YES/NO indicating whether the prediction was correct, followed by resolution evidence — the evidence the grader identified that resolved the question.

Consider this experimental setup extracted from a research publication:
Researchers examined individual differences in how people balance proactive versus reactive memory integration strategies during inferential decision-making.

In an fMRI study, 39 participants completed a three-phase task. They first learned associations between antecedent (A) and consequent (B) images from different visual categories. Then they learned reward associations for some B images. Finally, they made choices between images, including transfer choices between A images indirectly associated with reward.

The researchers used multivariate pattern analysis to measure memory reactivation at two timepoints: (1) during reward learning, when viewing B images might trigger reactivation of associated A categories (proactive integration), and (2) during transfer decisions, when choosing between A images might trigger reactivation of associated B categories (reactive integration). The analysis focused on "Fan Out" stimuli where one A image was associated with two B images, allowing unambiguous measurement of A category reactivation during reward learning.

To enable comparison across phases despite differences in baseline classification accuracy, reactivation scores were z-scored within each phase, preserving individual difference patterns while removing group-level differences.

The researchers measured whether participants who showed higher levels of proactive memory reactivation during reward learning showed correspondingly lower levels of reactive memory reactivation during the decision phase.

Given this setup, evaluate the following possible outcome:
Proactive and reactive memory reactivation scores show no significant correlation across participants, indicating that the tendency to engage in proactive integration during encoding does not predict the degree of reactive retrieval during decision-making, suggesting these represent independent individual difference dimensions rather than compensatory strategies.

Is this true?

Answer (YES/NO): NO